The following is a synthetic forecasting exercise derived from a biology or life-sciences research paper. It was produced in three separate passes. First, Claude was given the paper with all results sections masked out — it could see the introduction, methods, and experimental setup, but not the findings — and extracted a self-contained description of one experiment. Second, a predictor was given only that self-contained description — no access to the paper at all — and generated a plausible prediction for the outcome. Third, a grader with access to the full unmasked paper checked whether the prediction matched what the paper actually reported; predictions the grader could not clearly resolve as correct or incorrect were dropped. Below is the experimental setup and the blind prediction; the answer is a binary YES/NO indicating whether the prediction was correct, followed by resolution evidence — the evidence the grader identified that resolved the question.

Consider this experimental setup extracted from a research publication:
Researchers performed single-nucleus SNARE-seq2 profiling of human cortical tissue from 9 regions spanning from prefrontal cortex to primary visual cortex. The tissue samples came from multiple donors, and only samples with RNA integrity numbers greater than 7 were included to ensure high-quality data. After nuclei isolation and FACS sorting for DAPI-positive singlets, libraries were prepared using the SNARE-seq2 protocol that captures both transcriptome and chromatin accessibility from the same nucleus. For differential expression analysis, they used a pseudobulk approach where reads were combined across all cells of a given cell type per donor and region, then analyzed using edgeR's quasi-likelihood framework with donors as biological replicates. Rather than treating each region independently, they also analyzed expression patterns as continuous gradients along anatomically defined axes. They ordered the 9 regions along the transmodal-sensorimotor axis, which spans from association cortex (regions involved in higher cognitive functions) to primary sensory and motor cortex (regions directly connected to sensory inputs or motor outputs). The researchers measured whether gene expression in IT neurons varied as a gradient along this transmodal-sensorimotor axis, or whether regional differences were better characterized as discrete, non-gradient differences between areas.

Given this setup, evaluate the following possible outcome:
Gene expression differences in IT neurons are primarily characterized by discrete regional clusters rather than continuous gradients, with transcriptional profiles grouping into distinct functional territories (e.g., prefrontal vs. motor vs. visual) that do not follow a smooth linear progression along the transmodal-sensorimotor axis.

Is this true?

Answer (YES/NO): NO